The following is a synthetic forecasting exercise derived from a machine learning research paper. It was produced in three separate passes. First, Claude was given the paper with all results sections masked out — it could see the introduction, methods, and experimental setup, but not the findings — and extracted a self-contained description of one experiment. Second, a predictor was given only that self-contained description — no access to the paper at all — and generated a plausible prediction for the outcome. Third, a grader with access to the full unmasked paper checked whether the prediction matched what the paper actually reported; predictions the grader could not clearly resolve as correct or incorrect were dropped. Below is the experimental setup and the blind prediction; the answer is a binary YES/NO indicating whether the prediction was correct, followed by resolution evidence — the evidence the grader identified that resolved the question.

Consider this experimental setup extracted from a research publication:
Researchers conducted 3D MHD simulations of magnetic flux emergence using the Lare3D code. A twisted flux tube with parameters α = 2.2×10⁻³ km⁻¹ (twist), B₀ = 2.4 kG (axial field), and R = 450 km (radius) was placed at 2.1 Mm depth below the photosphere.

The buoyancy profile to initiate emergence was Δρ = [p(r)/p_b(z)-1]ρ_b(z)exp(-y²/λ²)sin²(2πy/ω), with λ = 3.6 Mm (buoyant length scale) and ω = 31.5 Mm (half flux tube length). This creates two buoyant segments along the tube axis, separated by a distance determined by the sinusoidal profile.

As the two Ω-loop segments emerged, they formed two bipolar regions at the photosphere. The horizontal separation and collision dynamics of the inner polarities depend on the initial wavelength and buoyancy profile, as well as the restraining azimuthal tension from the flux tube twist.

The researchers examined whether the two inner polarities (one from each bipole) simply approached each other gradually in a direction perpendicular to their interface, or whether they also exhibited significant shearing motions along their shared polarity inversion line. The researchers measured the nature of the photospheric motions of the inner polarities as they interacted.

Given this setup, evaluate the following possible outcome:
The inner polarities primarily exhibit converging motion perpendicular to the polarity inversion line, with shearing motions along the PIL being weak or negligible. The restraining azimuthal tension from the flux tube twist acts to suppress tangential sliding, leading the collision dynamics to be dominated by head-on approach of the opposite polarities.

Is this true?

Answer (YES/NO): NO